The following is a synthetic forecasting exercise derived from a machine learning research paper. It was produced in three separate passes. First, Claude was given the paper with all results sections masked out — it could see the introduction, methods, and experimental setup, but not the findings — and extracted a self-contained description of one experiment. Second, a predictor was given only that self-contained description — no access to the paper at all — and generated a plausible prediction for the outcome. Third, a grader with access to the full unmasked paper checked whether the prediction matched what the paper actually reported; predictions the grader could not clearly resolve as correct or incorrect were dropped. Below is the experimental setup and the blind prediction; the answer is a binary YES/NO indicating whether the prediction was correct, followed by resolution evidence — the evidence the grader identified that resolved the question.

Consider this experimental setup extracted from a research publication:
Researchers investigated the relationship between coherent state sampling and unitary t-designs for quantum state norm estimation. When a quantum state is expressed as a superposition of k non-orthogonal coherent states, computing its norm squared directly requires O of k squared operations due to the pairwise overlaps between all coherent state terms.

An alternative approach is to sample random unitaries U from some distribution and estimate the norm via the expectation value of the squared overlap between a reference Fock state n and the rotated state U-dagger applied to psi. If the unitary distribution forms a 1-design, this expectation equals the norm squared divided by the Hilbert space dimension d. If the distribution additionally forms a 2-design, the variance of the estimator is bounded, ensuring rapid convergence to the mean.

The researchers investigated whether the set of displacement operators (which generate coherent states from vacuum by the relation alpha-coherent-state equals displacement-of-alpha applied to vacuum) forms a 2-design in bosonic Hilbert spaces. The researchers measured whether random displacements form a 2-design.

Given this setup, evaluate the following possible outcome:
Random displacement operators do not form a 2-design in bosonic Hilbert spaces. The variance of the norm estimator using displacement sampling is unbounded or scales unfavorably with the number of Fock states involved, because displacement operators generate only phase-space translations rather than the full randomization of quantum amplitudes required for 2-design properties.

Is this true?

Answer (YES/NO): YES